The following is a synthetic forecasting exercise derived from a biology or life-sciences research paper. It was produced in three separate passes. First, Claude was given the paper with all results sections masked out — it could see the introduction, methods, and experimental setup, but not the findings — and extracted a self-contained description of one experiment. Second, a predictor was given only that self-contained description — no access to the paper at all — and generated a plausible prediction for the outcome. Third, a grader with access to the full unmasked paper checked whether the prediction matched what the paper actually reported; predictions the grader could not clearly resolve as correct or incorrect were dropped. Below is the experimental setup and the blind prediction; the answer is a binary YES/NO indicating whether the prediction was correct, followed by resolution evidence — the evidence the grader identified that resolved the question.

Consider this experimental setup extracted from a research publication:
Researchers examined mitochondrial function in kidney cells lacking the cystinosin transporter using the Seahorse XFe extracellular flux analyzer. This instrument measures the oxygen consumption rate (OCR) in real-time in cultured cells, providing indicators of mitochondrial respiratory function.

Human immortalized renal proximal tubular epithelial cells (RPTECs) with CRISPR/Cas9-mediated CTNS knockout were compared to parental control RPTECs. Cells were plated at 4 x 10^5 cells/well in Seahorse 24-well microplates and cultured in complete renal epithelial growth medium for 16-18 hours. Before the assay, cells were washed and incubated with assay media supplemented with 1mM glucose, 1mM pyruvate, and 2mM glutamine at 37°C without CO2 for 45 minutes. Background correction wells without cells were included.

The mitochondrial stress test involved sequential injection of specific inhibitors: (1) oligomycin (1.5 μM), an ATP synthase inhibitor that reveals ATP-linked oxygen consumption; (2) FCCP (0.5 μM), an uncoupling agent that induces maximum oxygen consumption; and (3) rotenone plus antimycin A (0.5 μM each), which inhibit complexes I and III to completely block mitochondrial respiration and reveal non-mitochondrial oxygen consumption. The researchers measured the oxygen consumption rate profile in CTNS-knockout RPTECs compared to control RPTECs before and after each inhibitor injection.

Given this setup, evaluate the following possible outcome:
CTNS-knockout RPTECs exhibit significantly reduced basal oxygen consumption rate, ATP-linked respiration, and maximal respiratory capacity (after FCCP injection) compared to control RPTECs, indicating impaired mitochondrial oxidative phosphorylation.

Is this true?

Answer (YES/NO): YES